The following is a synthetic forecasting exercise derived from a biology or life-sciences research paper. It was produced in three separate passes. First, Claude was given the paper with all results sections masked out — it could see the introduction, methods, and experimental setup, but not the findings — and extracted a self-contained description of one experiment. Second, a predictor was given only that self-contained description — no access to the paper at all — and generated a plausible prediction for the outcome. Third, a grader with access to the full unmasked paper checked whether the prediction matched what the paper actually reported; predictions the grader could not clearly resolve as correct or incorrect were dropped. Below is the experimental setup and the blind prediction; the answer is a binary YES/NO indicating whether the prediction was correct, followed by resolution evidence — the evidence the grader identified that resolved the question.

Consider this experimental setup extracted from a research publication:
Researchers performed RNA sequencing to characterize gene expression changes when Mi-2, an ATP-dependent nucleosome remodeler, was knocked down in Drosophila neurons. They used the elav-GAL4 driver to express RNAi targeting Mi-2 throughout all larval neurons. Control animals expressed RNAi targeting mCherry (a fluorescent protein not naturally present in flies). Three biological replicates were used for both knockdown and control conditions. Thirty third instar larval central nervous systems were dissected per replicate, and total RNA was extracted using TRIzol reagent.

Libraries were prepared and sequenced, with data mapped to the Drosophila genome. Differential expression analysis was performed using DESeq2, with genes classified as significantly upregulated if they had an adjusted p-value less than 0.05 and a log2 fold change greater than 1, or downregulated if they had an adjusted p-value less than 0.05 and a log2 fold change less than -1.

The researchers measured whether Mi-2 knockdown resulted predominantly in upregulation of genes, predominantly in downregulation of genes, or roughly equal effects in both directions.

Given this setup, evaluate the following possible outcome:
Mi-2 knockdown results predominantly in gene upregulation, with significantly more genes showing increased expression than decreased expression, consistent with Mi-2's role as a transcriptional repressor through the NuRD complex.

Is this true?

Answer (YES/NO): YES